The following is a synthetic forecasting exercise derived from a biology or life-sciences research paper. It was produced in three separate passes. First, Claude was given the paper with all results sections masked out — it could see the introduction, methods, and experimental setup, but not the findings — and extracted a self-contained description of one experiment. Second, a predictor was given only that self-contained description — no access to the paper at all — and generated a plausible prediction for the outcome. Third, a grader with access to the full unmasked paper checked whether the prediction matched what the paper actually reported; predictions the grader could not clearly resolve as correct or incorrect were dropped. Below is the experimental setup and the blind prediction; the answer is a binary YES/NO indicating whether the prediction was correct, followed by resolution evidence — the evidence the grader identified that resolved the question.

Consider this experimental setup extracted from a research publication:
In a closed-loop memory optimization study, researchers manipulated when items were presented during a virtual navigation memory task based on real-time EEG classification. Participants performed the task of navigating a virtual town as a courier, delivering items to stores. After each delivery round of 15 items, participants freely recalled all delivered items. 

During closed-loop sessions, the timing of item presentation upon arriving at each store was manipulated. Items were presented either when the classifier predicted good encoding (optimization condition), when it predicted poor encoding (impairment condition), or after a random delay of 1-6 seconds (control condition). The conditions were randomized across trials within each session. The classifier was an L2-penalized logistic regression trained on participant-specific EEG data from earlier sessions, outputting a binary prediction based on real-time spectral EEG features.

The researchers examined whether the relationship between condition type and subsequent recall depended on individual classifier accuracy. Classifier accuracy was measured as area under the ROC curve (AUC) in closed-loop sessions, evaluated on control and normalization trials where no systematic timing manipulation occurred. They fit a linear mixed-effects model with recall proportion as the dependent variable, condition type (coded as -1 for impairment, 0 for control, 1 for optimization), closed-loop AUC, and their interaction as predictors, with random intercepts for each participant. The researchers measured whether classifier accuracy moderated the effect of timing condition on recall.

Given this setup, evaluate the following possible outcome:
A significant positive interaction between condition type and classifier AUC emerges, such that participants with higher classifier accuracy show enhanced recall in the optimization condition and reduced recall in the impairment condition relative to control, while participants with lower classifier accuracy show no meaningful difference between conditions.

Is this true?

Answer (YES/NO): YES